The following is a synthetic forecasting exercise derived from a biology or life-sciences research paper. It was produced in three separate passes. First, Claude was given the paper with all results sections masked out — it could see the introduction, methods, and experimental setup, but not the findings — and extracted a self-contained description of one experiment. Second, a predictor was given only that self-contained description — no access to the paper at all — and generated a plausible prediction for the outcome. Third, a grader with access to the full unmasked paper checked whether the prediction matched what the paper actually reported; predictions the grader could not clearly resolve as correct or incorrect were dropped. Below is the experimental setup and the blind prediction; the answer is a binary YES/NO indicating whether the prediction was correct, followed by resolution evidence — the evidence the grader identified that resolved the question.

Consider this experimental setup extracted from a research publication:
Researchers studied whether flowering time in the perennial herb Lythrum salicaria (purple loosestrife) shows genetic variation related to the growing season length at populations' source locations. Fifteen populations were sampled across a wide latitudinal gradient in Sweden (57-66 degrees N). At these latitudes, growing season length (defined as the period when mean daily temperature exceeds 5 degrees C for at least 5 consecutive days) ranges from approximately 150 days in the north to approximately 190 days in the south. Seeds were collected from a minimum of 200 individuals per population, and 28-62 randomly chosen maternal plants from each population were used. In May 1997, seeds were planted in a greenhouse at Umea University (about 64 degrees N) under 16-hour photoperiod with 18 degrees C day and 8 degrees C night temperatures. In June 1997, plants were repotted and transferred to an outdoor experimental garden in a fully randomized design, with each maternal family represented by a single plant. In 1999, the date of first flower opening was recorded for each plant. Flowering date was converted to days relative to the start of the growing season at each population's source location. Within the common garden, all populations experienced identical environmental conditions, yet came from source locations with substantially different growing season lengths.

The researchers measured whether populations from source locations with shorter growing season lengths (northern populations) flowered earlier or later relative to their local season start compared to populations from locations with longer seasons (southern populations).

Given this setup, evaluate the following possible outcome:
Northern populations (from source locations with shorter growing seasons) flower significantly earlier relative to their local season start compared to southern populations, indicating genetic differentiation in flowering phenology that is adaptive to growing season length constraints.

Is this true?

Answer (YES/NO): YES